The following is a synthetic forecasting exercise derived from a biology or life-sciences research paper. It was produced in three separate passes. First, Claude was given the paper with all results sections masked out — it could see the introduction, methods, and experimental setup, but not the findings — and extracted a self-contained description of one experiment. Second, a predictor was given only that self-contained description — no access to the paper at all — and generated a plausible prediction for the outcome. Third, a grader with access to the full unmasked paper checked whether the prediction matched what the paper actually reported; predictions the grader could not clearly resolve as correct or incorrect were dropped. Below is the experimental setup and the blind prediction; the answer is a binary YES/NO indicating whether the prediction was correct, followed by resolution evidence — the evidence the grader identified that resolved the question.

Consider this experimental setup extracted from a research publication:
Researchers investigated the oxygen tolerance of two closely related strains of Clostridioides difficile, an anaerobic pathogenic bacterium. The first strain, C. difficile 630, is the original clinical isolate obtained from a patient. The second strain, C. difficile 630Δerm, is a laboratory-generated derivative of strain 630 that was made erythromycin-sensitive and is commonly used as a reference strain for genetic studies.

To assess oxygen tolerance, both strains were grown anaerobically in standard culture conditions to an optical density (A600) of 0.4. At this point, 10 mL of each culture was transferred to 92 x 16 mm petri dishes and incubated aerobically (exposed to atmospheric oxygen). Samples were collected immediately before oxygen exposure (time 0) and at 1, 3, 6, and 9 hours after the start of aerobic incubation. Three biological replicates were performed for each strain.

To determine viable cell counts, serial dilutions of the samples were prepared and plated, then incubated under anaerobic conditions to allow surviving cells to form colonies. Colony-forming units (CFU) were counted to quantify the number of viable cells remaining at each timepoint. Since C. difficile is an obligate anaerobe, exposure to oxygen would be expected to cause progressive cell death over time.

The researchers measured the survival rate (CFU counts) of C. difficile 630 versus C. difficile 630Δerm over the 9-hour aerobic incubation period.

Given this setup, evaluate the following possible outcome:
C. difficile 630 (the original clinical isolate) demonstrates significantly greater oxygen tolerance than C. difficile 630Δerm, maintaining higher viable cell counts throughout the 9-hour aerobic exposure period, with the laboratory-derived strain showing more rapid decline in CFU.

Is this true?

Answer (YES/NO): NO